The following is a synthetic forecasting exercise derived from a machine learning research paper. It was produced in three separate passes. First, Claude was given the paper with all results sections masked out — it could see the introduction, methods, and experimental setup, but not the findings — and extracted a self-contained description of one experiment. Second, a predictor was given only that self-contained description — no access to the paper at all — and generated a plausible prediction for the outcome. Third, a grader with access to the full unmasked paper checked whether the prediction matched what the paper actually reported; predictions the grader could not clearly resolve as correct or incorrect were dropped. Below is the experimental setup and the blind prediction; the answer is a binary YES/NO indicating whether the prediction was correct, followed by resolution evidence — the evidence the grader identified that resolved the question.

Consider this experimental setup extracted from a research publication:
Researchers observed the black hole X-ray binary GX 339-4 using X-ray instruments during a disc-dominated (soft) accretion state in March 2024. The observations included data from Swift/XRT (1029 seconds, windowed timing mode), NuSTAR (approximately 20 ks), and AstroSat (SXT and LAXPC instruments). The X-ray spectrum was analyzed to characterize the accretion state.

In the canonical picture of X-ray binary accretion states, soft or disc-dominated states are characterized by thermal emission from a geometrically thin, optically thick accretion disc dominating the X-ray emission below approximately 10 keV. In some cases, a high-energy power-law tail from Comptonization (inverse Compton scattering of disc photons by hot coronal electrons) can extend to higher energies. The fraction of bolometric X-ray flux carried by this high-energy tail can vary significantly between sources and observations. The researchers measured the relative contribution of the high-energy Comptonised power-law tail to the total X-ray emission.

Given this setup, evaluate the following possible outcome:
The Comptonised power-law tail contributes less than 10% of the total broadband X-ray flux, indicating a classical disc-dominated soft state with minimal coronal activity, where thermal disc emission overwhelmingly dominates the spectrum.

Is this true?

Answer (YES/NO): YES